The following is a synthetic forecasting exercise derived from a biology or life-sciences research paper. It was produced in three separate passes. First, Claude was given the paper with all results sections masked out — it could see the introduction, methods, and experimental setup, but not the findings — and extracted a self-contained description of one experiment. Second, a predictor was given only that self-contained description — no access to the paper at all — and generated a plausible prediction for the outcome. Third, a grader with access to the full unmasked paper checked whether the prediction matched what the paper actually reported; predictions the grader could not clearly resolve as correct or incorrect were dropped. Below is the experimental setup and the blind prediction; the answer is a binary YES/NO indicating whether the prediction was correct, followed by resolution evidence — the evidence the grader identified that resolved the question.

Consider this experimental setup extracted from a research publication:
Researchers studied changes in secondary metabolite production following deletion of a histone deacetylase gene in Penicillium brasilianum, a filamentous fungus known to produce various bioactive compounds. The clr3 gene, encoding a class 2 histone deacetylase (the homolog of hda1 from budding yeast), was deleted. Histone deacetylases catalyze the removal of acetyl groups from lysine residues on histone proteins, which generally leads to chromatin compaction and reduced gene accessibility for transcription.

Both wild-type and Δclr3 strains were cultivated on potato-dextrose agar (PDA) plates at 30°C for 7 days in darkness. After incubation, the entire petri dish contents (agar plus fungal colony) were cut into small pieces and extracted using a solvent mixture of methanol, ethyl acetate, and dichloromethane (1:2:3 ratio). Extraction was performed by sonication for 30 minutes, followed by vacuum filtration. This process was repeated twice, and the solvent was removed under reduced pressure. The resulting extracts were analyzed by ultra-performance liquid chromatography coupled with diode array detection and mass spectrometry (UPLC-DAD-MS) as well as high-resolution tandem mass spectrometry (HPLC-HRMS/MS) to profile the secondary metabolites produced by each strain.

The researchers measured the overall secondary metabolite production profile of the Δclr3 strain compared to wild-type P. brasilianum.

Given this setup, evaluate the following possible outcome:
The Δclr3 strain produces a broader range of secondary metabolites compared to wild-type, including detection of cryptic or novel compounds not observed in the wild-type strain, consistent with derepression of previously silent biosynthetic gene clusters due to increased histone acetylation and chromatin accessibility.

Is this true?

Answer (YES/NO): NO